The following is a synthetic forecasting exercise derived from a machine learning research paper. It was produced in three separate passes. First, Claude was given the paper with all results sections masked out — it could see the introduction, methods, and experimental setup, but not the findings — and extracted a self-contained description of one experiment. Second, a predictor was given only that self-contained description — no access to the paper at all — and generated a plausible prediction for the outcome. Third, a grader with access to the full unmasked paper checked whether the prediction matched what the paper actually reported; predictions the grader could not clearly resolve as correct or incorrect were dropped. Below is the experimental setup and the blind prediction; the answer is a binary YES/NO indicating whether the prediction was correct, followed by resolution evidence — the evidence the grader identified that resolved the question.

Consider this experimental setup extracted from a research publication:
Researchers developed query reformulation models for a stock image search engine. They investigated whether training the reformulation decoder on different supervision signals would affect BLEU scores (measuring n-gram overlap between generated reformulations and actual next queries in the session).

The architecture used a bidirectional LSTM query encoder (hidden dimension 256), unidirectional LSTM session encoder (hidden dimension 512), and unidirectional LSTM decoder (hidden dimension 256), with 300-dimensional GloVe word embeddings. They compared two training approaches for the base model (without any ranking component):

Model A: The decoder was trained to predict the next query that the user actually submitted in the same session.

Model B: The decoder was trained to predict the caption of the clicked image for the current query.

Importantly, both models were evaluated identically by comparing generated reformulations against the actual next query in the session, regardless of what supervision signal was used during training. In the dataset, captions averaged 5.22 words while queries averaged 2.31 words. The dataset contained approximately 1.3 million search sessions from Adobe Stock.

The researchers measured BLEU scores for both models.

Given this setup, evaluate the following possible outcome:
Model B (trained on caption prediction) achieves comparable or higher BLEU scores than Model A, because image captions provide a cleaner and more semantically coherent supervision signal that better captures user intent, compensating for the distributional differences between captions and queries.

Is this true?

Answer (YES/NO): YES